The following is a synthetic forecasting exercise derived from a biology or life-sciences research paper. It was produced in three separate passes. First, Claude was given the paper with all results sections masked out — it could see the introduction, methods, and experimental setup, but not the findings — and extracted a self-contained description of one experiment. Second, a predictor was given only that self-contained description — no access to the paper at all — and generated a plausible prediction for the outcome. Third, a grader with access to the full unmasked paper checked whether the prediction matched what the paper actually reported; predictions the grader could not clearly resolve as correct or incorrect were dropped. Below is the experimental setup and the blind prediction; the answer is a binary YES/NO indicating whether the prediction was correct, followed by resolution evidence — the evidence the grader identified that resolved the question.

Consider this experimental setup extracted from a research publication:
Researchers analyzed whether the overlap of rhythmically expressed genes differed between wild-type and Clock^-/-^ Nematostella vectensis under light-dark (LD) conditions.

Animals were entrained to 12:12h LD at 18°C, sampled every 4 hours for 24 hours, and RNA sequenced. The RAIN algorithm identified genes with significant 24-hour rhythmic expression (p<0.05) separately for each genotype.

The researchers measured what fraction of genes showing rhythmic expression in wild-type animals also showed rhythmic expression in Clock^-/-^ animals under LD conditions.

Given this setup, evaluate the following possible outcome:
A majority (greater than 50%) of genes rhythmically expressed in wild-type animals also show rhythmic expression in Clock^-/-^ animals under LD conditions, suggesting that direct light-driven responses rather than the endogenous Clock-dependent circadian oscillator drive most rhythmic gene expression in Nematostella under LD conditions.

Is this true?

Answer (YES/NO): NO